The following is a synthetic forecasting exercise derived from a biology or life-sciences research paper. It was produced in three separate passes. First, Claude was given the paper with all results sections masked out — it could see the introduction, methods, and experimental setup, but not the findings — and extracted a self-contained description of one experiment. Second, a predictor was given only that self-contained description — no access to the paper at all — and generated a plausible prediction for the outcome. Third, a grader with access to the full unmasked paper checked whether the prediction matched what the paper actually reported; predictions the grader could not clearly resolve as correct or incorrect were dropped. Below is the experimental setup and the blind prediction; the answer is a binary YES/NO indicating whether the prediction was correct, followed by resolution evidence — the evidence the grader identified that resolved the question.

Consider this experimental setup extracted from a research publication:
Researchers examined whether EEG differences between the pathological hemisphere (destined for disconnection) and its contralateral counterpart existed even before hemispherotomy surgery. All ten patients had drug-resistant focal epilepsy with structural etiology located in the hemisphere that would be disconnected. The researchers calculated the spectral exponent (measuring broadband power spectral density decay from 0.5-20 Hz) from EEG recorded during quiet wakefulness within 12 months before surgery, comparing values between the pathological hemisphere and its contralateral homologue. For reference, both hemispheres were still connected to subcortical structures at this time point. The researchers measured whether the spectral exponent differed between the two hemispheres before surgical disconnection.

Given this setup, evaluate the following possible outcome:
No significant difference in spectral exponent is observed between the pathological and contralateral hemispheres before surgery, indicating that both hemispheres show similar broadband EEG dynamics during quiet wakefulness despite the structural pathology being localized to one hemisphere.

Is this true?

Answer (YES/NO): NO